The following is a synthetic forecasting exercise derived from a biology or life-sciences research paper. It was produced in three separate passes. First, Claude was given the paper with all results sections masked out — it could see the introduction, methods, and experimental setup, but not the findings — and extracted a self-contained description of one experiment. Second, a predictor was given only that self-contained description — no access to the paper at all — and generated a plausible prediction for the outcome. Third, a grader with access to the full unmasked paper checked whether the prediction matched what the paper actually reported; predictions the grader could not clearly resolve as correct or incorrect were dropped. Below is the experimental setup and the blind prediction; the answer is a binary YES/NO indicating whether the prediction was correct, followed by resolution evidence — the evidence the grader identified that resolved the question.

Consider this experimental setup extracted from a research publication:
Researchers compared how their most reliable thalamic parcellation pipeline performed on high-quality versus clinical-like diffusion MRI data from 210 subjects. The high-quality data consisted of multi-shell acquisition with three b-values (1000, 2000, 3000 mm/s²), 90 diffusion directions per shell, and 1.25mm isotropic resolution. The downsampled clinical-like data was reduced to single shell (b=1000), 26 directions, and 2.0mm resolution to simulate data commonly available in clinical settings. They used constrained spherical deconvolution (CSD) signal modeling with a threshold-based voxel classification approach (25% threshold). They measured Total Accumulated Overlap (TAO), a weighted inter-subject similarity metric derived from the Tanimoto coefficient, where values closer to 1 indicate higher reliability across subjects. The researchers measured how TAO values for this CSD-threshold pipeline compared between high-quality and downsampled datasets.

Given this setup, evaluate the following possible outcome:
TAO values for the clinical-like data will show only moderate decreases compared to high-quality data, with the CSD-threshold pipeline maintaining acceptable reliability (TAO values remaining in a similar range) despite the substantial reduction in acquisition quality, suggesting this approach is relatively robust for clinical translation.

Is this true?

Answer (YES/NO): NO